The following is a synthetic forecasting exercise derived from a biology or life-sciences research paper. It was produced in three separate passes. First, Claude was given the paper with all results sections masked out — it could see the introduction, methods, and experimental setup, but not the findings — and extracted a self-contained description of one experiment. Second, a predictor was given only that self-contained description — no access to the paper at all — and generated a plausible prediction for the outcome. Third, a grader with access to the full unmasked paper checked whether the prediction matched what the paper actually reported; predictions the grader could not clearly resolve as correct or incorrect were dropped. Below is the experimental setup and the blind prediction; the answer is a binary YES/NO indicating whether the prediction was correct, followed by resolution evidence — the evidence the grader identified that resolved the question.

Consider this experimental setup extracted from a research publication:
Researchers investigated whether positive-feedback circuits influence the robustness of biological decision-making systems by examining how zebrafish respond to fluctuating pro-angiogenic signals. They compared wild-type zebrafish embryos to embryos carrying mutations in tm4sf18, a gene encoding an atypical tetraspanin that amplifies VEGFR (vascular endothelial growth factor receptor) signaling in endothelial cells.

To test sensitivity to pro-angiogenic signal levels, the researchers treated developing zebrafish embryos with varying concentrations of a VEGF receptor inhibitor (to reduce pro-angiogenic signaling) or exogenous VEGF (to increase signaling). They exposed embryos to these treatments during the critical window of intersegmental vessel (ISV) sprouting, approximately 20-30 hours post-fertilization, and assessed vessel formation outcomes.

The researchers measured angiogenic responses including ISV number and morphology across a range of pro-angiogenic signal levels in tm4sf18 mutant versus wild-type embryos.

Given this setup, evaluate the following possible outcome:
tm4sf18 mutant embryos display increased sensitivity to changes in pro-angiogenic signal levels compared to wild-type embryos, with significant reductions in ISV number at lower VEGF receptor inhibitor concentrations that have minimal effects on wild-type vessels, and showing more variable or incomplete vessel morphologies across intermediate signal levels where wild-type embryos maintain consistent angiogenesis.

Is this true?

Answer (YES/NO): NO